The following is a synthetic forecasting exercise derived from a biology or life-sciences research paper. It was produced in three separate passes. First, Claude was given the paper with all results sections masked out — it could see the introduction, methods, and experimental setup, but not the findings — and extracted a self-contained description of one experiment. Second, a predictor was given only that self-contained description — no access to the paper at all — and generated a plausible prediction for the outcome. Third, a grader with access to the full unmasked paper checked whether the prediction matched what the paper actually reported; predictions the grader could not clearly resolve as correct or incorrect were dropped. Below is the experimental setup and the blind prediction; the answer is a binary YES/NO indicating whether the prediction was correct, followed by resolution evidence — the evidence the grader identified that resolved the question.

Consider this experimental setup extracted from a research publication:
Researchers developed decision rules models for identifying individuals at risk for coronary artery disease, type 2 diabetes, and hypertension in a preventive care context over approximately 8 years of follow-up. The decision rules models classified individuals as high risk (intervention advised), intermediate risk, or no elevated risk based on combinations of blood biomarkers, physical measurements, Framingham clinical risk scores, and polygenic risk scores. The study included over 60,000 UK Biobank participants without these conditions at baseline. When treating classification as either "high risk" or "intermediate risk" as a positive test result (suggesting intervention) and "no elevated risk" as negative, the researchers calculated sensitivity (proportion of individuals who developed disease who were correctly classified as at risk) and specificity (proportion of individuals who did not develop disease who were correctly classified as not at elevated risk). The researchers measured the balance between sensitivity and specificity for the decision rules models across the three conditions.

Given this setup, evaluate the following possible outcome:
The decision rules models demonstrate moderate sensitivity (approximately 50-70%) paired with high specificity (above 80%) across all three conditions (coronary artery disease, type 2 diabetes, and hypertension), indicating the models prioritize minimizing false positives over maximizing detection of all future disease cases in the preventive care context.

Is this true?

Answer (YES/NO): NO